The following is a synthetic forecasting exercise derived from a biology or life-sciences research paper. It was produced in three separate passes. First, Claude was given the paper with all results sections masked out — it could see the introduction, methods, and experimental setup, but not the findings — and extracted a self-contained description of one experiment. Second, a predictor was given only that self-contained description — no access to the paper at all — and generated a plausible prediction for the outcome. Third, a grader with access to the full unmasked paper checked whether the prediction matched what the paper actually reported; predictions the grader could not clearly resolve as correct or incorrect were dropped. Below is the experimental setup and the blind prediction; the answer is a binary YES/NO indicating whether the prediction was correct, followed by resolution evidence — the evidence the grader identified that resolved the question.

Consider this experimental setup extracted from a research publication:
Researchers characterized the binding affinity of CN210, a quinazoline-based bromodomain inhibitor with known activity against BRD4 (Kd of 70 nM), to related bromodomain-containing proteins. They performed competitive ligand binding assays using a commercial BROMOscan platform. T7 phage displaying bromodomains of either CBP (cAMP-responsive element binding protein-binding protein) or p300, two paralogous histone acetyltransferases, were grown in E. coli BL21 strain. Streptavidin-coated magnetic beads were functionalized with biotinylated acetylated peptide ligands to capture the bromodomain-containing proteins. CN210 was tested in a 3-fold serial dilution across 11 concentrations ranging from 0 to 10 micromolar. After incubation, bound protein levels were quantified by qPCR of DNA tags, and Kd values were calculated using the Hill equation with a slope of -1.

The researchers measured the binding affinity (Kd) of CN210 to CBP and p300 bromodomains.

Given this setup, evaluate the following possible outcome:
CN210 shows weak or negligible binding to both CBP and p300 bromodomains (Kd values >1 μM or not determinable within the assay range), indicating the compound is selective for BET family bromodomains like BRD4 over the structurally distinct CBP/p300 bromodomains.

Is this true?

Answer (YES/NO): NO